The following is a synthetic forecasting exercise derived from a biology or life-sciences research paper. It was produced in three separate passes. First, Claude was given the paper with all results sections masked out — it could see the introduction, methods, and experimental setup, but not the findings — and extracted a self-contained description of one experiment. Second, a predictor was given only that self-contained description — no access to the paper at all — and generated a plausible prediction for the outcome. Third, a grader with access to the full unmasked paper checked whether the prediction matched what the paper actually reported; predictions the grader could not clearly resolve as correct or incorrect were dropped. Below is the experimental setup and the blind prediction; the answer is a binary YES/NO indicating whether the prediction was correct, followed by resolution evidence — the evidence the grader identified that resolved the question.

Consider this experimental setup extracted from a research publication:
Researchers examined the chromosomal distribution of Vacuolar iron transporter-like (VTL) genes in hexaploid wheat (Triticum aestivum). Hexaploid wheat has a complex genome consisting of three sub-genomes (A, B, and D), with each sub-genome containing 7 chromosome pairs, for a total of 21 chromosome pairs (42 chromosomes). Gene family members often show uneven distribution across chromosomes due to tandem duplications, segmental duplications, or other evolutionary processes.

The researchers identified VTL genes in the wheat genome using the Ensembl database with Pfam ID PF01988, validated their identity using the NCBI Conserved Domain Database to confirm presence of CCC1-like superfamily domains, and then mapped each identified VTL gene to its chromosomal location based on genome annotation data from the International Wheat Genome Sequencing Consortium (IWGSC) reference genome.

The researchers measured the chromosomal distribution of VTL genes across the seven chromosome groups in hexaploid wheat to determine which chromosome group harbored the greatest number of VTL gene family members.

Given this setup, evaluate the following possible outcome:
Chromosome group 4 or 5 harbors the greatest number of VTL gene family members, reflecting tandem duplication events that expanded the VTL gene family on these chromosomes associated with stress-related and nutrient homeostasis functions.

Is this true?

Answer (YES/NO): NO